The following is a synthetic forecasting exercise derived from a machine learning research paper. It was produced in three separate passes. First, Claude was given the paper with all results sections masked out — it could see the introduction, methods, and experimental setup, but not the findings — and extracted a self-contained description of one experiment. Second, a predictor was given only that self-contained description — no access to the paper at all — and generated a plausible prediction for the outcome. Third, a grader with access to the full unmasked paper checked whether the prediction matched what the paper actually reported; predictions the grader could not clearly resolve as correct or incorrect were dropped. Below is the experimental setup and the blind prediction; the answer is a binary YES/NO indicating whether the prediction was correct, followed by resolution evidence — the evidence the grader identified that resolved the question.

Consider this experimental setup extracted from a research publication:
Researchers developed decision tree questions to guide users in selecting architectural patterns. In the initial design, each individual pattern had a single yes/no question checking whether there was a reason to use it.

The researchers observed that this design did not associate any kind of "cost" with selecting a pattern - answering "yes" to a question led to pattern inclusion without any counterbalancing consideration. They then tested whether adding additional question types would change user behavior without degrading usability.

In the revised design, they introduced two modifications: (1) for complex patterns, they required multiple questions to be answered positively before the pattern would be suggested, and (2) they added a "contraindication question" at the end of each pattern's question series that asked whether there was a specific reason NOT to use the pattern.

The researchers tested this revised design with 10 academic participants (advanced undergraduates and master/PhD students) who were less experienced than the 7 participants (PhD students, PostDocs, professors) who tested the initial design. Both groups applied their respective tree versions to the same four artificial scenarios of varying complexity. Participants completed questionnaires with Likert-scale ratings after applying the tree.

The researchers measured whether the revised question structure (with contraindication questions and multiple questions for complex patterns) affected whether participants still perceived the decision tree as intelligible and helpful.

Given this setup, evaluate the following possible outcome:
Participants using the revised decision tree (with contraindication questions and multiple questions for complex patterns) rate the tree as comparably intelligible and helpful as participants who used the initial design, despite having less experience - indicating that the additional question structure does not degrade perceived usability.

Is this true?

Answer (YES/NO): YES